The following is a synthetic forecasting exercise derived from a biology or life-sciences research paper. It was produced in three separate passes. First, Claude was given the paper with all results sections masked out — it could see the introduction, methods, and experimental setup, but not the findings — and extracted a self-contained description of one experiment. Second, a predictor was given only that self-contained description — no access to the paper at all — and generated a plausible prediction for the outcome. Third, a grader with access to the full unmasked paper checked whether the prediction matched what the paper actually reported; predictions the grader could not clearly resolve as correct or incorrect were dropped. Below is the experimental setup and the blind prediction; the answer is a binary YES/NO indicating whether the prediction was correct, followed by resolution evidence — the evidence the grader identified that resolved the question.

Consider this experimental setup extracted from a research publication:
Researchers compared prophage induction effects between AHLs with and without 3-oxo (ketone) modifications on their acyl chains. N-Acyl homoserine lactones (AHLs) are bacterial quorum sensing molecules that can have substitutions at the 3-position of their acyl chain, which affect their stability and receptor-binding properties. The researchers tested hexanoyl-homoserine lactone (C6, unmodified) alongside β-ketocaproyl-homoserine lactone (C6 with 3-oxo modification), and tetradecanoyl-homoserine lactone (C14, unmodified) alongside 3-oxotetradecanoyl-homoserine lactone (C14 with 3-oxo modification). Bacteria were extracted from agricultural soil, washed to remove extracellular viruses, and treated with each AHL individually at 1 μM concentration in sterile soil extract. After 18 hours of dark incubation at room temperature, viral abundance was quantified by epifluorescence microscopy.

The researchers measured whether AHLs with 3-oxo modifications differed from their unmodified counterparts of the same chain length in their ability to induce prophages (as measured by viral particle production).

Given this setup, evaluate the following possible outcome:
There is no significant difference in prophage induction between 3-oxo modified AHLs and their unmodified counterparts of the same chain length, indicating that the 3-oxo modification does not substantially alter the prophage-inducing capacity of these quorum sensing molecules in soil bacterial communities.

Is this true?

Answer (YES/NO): NO